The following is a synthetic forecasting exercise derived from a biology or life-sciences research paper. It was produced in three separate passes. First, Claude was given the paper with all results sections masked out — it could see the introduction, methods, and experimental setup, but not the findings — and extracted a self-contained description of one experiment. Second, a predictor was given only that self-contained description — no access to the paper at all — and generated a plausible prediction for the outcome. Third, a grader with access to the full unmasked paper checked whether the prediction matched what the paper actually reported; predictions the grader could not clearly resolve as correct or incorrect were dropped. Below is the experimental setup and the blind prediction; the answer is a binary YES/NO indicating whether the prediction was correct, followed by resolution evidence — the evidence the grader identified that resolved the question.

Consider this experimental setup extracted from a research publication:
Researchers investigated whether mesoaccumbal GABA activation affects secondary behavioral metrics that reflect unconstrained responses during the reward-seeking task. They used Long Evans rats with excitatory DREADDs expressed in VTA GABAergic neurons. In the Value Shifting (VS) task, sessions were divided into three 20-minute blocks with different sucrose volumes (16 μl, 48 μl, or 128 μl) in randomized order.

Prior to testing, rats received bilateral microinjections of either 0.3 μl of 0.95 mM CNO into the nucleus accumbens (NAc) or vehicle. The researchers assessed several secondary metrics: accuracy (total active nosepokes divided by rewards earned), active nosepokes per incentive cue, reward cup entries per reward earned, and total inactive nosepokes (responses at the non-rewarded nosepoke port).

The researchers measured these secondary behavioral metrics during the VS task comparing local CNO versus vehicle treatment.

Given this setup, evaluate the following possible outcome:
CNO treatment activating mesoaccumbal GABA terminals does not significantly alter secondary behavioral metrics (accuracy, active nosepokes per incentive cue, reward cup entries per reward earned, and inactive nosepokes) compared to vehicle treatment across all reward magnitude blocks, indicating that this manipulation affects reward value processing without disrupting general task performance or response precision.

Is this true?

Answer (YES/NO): YES